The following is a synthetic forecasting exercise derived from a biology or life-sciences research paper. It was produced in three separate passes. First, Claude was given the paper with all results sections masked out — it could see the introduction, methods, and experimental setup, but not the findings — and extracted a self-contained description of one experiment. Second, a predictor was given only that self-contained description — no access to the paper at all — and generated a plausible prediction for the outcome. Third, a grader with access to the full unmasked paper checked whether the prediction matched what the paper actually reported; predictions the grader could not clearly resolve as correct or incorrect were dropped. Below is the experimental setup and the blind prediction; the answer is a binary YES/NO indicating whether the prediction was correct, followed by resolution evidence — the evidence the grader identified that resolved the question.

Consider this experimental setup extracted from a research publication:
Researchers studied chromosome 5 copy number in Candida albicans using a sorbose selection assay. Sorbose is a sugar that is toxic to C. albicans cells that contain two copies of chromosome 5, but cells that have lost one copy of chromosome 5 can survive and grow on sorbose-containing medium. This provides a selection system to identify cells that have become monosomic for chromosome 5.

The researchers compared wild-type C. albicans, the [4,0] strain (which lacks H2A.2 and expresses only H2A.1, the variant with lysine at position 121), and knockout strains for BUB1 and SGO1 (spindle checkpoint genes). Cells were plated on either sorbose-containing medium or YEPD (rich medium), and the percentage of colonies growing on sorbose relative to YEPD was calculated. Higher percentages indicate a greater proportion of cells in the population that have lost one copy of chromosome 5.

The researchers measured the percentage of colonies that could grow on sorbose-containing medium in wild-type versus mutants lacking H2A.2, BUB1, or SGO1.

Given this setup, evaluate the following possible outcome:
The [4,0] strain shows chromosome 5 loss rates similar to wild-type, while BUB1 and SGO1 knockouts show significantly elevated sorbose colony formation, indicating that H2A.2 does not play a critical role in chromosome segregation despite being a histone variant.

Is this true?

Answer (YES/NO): NO